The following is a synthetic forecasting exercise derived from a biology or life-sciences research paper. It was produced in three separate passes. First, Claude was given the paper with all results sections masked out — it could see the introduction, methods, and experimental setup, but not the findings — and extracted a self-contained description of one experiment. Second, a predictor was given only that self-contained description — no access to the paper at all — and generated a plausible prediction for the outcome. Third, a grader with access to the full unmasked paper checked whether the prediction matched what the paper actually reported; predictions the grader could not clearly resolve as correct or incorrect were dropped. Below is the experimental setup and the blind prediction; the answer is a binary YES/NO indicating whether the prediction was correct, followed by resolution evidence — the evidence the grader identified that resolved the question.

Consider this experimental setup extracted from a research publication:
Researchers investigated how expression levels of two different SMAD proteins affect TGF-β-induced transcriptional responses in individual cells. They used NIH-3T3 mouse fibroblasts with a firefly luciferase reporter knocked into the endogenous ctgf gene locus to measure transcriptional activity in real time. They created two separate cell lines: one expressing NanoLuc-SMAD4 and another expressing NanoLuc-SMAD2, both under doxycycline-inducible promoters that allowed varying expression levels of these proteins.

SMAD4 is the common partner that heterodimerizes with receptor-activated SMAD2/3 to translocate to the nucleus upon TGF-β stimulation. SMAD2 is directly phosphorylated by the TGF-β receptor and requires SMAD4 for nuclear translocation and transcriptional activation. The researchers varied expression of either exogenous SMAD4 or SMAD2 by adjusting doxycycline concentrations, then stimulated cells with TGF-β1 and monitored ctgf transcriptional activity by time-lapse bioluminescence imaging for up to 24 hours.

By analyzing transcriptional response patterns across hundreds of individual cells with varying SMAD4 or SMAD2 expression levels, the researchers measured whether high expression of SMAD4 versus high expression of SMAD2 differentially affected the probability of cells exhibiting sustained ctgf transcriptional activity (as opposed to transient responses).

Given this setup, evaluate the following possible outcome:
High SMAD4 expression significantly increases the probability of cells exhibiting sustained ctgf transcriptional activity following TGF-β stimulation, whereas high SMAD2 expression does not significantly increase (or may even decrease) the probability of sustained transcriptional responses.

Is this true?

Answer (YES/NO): YES